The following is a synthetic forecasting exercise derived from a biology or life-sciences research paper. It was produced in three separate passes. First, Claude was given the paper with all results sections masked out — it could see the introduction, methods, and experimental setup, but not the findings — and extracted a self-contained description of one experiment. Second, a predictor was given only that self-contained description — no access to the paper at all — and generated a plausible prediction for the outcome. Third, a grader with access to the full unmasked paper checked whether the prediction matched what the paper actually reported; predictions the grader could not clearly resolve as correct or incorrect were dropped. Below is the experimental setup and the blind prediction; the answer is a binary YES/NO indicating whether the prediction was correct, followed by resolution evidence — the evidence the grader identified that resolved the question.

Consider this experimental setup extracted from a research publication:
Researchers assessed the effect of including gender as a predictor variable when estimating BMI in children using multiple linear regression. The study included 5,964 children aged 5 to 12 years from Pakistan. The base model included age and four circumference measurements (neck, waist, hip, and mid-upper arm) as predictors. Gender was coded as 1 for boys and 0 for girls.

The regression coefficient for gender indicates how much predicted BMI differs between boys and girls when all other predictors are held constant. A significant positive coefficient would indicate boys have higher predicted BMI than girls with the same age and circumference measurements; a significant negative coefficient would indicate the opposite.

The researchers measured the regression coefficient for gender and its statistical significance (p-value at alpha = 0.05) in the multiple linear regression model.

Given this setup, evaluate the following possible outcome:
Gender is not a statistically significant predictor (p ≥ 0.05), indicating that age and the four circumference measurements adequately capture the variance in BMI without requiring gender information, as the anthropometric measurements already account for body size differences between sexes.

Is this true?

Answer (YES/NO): YES